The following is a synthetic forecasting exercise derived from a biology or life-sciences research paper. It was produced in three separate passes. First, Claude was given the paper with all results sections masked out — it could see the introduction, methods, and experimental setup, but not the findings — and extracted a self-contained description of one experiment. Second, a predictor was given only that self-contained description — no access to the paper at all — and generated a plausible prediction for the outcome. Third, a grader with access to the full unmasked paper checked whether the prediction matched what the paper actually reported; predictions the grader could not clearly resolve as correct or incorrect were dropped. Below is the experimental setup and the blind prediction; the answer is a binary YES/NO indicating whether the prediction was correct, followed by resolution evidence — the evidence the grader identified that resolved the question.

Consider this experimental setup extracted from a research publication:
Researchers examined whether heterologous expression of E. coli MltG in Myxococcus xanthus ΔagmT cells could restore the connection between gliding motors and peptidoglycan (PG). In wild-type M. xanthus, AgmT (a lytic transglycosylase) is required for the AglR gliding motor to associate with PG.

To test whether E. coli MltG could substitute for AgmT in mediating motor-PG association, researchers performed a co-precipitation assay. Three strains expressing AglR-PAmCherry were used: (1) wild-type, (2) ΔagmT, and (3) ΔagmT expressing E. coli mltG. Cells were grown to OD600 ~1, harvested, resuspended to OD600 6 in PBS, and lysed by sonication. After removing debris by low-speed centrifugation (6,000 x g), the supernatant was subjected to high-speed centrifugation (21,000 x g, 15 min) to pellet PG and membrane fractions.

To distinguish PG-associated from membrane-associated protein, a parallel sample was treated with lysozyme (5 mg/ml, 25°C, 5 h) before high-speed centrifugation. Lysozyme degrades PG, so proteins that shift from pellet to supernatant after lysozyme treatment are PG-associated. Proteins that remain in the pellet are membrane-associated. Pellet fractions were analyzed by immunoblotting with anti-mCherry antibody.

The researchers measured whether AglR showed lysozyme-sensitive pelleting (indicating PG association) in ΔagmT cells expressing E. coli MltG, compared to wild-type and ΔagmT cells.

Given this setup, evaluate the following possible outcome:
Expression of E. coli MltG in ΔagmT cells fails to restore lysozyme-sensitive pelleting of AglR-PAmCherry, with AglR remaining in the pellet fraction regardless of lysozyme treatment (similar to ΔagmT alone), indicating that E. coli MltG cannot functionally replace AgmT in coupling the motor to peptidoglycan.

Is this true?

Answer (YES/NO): NO